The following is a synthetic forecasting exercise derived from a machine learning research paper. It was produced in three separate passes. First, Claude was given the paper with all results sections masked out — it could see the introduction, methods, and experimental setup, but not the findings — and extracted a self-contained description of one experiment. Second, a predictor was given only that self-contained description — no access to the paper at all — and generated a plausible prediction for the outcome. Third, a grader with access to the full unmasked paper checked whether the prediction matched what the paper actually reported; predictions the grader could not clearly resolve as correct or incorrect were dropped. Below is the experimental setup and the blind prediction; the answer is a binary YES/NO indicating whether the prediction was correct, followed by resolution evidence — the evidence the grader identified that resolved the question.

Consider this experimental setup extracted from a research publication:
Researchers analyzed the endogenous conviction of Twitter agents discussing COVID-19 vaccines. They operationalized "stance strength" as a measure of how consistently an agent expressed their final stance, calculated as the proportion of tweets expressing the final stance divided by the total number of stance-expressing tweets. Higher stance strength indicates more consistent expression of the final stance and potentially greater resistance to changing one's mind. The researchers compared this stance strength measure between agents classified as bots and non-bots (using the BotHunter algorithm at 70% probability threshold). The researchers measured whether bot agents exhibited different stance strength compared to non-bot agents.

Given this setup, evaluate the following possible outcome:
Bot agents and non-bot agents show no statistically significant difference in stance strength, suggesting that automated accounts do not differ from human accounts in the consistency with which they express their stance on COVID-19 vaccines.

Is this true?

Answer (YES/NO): NO